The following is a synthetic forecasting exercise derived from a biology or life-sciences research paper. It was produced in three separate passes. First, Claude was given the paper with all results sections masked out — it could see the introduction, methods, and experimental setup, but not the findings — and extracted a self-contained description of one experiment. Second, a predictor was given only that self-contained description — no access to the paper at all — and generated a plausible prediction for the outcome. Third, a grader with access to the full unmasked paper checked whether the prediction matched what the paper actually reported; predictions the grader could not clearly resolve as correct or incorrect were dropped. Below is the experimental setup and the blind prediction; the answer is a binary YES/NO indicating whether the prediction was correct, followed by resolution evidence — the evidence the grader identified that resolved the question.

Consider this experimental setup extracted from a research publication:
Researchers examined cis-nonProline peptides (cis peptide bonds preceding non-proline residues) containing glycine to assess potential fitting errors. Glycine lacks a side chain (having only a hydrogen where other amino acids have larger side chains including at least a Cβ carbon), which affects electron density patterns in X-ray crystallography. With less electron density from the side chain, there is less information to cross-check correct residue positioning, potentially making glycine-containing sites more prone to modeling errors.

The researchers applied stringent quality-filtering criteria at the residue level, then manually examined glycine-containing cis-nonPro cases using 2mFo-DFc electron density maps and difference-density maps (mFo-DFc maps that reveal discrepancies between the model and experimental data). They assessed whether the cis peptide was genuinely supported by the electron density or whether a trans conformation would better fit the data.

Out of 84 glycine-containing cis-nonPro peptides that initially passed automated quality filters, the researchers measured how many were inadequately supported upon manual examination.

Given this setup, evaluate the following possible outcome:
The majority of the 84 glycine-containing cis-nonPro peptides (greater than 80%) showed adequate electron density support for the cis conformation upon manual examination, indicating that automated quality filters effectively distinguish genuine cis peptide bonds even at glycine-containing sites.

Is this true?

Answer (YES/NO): NO